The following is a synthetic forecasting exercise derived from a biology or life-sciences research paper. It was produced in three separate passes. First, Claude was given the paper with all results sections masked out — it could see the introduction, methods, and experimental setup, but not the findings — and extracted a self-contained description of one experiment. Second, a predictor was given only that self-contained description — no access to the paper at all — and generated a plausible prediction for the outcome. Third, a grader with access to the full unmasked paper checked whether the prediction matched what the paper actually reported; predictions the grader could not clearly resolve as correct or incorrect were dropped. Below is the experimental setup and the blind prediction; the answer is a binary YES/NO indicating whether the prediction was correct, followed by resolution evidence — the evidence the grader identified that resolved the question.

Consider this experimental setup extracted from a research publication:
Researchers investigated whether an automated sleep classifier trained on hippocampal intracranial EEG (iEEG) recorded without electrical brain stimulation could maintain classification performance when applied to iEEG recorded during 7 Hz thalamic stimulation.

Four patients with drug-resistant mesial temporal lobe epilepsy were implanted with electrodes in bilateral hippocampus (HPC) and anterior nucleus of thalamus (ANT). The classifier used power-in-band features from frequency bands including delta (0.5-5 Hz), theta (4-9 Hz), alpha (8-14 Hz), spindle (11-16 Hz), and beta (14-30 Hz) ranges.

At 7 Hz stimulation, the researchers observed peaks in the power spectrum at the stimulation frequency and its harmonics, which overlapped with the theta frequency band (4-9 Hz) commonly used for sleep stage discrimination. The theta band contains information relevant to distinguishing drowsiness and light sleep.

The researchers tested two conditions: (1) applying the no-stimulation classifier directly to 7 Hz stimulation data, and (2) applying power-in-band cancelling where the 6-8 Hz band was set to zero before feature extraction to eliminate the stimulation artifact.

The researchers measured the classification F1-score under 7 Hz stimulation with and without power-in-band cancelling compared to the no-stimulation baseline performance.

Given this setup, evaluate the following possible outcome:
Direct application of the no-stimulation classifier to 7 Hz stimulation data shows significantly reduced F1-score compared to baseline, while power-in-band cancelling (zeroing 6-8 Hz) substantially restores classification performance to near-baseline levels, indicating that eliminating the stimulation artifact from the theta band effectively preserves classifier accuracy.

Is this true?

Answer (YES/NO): NO